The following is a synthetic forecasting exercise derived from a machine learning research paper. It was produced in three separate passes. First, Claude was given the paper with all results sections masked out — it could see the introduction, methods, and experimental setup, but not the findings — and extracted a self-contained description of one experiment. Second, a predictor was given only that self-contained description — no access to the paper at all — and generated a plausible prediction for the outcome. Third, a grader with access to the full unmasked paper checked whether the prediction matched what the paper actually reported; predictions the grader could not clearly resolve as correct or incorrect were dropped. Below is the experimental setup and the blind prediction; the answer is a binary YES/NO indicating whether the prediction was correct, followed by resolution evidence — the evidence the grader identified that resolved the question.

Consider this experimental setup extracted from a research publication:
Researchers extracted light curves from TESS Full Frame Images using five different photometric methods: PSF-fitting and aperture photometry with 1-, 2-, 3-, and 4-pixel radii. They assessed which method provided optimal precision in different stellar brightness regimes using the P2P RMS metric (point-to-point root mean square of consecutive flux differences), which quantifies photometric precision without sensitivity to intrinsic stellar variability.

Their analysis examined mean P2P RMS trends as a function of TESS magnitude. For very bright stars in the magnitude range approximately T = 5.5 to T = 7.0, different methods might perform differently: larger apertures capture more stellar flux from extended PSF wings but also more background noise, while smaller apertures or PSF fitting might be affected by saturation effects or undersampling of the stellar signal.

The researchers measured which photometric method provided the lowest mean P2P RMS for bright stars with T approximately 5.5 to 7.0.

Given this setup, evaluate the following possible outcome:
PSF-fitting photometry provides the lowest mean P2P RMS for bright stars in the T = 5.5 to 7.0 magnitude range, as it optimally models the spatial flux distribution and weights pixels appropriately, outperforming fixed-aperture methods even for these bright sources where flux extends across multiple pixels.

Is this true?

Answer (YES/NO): NO